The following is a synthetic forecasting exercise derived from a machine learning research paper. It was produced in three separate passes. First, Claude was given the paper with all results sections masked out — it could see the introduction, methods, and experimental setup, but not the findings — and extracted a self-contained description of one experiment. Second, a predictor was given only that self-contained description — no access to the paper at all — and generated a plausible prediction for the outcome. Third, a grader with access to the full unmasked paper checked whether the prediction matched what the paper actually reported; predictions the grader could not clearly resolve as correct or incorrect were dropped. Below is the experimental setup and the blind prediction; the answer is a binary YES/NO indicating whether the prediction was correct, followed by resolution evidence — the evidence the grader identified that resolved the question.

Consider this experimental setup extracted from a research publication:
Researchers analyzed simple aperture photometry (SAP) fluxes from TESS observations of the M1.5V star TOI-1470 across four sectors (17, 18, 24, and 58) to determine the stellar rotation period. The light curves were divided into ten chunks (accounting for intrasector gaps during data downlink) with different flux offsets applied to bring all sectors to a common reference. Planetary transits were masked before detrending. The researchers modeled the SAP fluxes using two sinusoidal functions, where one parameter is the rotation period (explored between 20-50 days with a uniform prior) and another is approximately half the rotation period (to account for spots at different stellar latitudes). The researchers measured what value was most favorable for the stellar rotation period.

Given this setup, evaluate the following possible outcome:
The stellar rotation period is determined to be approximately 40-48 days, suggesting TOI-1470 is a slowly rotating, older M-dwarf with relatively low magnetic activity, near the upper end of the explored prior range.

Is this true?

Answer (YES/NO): NO